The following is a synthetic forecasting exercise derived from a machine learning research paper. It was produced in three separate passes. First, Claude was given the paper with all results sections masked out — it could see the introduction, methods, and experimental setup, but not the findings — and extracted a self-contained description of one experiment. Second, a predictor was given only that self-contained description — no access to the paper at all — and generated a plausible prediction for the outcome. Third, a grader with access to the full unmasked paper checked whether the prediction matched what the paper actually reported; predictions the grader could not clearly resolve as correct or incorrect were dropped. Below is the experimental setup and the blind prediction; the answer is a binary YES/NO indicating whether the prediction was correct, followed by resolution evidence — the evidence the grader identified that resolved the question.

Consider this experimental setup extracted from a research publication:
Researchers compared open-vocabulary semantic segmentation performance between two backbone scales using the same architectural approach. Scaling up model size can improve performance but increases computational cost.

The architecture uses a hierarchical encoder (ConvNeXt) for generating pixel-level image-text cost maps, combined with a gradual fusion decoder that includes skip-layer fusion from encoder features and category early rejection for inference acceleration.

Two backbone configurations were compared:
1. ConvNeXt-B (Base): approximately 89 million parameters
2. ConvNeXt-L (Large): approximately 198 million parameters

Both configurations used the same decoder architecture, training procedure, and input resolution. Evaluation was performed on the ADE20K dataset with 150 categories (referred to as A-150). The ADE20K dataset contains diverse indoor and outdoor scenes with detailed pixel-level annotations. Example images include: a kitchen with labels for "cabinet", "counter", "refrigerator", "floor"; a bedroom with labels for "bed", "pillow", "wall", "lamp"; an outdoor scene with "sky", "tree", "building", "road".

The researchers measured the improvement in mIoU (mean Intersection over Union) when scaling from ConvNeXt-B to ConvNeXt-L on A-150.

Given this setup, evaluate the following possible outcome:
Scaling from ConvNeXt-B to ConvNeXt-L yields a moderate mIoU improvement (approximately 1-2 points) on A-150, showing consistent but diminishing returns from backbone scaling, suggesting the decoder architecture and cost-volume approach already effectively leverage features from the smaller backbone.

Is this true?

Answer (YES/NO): NO